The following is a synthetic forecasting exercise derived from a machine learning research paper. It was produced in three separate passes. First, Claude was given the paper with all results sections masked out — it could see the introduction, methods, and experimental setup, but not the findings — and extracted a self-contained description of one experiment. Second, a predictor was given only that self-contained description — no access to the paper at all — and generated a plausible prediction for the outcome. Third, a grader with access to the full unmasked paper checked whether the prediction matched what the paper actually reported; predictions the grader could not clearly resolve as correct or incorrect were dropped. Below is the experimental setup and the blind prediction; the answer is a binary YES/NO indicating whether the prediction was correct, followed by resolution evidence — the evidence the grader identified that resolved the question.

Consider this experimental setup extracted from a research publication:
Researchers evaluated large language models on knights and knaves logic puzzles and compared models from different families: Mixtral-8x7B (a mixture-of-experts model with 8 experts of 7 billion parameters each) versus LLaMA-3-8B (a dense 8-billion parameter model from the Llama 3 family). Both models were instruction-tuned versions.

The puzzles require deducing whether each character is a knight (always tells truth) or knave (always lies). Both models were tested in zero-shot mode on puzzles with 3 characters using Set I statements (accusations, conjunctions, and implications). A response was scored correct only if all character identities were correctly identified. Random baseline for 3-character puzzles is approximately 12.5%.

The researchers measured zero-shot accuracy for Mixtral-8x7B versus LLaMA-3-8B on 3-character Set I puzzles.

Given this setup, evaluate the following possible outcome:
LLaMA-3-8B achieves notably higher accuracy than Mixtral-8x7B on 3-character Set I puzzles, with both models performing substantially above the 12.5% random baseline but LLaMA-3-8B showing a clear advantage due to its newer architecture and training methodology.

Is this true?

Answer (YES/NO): NO